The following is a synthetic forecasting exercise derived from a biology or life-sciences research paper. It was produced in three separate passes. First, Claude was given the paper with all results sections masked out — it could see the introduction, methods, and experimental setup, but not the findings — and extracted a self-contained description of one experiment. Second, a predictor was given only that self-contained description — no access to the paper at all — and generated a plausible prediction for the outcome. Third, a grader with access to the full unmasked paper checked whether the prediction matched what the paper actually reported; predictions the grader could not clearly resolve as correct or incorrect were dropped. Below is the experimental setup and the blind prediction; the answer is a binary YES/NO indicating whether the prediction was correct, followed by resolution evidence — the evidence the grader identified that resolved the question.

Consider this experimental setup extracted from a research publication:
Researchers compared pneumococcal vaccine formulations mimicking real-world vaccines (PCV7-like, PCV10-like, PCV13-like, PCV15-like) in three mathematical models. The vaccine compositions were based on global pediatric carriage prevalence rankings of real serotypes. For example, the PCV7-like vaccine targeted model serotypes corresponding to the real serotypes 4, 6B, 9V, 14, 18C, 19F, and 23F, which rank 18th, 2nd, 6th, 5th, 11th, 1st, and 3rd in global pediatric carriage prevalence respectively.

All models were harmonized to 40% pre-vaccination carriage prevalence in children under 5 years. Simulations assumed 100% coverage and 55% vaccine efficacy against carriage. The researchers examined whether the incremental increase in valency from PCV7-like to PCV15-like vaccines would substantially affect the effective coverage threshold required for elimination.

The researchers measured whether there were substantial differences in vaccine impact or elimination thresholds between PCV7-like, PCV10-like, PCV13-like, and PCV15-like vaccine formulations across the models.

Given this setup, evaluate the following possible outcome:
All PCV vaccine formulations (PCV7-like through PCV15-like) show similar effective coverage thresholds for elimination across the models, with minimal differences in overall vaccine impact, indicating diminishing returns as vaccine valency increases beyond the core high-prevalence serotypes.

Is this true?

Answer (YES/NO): NO